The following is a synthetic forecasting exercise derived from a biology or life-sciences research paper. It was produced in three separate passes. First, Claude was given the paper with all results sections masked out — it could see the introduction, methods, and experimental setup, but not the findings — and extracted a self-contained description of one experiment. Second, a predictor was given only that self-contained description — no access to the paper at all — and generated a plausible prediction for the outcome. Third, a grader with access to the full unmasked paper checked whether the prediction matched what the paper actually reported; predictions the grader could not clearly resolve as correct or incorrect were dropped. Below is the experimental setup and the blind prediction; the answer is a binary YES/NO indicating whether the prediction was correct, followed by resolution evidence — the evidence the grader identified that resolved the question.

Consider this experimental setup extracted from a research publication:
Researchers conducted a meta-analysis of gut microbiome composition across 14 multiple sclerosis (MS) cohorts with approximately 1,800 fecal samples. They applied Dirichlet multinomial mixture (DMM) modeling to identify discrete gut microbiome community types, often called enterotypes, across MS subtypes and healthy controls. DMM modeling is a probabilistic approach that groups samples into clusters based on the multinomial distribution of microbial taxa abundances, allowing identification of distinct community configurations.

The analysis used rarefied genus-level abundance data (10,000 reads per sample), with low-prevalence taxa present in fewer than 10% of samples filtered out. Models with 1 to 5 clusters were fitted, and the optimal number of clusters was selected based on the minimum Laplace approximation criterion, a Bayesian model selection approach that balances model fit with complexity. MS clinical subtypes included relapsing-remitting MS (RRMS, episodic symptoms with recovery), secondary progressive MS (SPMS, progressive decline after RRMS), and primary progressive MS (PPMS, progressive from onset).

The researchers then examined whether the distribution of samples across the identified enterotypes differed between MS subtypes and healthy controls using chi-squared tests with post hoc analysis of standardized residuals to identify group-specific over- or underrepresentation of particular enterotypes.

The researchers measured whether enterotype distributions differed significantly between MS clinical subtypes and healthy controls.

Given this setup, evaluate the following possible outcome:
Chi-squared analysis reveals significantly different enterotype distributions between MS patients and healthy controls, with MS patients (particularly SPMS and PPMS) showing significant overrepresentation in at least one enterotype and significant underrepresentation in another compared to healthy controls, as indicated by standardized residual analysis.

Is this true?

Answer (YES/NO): NO